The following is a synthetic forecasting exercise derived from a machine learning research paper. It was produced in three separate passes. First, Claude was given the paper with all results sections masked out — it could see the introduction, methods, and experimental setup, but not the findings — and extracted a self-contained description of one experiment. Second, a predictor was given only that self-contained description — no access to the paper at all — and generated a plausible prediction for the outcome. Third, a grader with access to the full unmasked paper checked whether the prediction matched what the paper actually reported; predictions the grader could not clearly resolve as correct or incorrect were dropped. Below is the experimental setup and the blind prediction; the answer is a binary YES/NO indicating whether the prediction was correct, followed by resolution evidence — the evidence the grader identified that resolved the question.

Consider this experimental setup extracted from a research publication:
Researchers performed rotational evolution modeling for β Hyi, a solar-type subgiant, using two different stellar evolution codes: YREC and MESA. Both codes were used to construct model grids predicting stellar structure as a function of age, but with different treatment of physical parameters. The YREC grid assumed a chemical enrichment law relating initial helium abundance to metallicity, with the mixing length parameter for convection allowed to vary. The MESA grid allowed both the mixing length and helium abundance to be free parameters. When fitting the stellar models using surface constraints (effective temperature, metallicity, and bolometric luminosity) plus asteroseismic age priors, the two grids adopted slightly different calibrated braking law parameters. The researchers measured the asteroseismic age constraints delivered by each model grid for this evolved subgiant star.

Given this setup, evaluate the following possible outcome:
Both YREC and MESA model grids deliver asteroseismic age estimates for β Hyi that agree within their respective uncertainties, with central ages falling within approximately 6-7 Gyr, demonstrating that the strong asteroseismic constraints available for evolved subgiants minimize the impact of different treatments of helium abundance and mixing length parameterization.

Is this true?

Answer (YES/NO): YES